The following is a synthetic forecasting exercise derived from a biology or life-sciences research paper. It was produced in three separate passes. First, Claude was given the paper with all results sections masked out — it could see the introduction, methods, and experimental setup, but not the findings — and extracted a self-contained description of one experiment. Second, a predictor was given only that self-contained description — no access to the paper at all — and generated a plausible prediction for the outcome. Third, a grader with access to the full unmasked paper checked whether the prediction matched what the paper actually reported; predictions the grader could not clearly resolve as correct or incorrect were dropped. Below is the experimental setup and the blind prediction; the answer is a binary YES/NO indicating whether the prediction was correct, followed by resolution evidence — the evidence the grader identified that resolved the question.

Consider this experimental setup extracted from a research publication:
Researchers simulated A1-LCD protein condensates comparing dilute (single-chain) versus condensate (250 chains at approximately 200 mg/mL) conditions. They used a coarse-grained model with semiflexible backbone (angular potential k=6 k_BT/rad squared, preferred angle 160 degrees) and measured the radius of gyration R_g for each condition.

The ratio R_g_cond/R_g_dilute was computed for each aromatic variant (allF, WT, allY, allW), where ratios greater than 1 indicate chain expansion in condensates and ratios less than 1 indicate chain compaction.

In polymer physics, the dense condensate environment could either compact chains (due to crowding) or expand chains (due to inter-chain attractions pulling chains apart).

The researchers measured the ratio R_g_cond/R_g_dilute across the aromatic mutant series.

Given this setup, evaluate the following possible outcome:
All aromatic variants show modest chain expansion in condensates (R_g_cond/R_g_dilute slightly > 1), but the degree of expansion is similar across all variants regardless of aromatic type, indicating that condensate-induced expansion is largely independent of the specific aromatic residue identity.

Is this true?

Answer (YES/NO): NO